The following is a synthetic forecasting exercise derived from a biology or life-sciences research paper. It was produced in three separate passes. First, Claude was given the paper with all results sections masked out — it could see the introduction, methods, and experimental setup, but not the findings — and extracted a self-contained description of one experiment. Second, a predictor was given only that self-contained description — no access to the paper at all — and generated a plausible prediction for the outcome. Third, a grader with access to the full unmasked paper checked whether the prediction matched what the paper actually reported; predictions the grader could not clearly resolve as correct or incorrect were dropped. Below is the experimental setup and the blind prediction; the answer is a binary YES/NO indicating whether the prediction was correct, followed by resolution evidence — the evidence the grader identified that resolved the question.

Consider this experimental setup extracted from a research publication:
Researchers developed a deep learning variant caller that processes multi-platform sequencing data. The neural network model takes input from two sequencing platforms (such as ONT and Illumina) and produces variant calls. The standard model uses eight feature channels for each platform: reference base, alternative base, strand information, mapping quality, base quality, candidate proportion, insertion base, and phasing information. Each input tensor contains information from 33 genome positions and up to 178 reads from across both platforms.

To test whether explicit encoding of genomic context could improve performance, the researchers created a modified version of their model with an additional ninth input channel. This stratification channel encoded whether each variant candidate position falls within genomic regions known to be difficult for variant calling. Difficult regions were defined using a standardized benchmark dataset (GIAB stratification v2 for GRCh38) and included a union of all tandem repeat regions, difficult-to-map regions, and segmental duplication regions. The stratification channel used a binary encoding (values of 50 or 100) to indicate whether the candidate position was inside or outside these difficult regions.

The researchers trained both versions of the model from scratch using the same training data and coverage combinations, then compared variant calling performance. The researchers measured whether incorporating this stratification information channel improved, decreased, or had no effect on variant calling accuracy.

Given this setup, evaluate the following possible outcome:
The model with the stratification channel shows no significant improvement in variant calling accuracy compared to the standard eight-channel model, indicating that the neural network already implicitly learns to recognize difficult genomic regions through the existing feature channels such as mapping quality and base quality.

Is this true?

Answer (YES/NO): NO